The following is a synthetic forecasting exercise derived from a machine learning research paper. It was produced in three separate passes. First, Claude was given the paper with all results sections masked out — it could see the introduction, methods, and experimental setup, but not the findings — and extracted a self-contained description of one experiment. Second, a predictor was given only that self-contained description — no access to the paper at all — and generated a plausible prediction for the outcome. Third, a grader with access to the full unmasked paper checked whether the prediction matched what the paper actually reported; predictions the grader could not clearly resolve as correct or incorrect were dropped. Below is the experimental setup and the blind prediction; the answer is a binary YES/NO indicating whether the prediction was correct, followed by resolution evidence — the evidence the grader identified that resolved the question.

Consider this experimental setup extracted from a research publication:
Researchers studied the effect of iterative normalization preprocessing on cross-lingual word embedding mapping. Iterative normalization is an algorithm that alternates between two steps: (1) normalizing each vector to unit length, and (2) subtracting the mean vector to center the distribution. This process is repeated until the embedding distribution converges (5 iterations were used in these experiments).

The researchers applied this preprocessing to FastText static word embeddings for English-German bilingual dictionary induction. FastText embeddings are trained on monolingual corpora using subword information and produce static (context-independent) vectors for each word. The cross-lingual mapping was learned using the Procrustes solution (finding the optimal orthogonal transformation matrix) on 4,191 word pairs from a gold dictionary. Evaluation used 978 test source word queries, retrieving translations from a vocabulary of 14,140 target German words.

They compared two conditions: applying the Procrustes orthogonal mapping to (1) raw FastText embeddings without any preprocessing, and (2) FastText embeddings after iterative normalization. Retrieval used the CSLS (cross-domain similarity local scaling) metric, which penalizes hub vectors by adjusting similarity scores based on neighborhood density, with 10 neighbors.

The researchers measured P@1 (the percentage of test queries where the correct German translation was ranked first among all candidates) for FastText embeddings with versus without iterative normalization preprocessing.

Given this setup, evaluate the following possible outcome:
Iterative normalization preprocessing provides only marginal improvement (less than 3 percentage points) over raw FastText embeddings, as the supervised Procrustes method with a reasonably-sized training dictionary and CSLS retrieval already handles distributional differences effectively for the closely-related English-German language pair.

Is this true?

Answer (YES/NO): NO